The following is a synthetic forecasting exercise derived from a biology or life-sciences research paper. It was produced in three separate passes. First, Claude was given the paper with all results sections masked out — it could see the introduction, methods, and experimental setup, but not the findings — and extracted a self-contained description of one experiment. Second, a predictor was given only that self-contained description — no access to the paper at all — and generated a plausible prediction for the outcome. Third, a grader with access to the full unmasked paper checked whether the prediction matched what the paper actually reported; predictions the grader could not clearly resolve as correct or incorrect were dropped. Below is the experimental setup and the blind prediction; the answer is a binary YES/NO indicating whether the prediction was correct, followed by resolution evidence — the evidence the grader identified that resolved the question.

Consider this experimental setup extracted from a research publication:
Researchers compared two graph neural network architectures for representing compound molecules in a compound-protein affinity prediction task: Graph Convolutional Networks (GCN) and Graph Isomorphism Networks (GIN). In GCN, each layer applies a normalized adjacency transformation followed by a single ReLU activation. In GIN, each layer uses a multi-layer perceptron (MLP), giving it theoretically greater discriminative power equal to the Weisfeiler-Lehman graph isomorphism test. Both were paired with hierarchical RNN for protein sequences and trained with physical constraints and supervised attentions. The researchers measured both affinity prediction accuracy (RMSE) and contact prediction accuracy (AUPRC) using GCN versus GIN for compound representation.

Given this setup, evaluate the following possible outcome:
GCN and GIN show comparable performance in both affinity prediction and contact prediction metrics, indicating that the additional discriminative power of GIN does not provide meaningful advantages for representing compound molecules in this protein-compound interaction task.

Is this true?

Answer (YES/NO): NO